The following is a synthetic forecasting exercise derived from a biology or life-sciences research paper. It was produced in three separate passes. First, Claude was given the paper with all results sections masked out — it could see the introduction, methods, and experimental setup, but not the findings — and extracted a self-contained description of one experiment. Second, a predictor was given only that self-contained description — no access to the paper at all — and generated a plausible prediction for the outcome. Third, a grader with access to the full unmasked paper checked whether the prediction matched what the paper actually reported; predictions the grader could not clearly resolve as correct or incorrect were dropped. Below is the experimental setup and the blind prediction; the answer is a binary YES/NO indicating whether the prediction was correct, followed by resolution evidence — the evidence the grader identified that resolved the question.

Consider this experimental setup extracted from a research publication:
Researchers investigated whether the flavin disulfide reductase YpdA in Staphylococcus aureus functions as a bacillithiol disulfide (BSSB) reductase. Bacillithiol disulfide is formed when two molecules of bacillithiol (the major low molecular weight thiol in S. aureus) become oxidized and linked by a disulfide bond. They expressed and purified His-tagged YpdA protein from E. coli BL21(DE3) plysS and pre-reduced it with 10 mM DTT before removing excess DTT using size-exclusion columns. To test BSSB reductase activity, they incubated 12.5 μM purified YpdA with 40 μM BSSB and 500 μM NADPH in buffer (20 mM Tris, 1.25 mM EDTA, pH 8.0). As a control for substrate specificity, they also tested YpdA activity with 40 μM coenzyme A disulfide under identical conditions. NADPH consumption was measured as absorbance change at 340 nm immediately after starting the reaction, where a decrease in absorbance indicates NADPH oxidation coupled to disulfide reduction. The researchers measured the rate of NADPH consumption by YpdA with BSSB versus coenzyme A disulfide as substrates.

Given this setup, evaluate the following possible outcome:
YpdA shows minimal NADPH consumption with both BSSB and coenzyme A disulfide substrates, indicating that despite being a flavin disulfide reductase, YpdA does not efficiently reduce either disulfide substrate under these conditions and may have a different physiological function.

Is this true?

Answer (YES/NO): NO